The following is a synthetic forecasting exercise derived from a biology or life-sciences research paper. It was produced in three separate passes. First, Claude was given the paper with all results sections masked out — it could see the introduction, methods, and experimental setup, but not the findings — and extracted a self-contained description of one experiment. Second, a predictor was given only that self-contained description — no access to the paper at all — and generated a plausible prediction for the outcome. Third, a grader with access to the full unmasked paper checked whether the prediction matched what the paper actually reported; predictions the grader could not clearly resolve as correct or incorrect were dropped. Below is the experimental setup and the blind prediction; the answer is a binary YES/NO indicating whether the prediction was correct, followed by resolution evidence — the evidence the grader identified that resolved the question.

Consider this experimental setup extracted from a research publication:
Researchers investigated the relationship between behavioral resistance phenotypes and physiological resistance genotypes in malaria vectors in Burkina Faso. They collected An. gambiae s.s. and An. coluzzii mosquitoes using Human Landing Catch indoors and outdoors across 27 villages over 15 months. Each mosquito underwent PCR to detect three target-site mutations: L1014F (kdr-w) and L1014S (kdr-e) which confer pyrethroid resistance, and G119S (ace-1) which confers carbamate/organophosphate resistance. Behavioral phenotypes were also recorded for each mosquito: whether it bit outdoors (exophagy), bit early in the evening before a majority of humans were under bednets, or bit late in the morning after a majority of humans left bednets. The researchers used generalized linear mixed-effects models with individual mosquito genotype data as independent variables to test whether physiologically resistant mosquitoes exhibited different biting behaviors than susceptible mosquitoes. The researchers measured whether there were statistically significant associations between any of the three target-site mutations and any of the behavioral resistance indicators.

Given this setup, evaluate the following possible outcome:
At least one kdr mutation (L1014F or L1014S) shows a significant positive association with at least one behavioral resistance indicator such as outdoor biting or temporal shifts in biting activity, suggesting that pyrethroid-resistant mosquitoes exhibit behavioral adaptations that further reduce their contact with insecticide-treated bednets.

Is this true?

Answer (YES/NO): NO